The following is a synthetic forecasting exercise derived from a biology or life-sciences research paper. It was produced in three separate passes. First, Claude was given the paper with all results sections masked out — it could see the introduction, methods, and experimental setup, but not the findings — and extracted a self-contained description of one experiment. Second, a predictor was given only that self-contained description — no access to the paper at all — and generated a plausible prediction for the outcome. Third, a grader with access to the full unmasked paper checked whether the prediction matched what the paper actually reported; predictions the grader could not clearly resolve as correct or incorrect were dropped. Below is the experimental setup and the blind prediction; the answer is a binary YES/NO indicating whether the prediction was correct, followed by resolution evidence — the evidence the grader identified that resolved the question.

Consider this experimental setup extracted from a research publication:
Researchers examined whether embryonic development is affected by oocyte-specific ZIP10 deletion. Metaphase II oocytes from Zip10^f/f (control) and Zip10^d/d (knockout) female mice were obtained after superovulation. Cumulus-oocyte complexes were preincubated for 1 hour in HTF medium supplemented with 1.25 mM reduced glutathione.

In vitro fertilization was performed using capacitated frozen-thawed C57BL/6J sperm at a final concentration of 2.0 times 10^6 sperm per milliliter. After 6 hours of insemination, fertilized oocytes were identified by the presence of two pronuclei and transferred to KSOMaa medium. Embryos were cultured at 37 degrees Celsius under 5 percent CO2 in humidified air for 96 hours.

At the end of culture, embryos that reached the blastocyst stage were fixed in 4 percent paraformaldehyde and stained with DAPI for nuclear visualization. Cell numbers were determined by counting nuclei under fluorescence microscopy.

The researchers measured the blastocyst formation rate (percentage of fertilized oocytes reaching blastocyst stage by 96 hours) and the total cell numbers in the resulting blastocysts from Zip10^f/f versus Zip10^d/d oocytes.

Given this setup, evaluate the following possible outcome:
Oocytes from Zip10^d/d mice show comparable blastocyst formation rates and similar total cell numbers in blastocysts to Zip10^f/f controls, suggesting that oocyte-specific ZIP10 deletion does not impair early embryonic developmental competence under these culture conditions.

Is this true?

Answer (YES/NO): NO